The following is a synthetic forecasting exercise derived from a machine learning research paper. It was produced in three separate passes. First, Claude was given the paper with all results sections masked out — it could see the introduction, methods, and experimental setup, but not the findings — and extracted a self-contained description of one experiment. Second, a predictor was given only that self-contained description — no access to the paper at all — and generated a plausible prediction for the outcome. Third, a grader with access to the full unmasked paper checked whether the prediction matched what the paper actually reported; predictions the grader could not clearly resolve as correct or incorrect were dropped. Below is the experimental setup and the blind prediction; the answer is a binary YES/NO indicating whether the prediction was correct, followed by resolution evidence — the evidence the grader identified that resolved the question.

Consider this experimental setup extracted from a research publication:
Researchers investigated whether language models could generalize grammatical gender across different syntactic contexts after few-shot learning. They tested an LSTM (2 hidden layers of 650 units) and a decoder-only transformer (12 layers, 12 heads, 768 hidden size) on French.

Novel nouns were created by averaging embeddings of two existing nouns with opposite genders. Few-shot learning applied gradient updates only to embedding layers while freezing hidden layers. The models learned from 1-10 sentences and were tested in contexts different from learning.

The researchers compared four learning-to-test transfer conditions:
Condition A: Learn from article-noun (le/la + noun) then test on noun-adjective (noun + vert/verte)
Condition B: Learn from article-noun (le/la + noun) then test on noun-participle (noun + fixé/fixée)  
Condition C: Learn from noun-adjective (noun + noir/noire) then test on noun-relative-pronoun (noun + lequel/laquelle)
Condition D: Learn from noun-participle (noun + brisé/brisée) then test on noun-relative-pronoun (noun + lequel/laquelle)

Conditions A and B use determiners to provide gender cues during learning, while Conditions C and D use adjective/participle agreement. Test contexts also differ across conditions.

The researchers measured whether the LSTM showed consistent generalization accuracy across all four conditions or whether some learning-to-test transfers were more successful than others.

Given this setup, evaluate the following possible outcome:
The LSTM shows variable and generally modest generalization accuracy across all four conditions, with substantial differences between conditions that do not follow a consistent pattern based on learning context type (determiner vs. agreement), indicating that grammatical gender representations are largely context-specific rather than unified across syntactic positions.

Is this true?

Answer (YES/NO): NO